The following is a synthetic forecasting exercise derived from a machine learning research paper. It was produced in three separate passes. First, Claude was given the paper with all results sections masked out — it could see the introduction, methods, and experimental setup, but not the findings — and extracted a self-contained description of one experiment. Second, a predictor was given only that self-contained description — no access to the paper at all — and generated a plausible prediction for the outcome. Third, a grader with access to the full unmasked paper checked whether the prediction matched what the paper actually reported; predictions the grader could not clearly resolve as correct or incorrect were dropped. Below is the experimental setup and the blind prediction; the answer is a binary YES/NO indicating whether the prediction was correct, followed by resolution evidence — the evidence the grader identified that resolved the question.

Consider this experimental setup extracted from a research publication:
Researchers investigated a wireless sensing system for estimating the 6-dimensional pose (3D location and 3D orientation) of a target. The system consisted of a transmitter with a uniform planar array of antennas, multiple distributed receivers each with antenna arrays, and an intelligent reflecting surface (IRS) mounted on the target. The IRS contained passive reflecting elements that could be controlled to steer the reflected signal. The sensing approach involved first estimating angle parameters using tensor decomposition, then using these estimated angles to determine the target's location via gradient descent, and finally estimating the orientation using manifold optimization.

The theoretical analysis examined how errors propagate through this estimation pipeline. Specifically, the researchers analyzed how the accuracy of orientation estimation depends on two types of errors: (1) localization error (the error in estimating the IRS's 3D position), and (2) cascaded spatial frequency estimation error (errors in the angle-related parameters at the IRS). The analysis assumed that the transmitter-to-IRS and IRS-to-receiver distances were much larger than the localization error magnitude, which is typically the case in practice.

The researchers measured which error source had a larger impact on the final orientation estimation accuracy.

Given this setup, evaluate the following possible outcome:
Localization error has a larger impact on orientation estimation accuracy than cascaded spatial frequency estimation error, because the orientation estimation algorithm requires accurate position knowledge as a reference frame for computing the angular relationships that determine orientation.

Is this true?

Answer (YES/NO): NO